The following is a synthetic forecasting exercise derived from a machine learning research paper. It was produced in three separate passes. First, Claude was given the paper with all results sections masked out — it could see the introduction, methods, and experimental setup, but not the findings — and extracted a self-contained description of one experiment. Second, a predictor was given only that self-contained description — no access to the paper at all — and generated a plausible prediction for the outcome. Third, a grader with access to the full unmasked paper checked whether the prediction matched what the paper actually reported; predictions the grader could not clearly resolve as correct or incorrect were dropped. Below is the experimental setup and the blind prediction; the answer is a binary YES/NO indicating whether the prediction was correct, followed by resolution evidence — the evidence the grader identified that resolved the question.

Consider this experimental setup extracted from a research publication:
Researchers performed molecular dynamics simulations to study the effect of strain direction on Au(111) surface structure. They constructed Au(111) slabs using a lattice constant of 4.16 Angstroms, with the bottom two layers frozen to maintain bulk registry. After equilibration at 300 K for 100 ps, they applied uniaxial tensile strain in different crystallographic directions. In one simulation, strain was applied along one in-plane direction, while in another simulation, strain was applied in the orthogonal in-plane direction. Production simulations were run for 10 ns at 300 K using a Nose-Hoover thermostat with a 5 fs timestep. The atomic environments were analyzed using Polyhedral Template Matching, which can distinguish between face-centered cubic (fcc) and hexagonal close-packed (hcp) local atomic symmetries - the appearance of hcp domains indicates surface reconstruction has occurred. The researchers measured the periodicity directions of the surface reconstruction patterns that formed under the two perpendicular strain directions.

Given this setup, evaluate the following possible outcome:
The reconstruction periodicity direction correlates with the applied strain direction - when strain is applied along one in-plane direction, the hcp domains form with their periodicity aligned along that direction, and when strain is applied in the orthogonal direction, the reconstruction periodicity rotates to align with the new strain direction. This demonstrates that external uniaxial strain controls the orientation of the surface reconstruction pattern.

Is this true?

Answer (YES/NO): YES